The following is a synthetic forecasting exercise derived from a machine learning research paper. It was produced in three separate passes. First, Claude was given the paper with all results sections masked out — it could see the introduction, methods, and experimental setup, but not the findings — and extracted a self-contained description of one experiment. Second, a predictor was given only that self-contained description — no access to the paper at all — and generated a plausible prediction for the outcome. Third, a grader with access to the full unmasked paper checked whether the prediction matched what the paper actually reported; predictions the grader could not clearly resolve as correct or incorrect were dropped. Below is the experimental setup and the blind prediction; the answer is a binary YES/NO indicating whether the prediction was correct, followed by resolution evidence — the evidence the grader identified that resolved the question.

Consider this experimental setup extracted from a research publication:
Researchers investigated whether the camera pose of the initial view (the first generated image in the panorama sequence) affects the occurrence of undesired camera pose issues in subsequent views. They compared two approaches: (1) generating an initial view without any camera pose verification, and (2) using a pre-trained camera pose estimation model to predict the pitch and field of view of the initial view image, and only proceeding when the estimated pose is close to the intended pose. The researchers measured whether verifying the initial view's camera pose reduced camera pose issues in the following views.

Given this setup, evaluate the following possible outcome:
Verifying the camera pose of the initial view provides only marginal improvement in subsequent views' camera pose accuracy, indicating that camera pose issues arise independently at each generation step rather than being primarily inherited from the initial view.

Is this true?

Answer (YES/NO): NO